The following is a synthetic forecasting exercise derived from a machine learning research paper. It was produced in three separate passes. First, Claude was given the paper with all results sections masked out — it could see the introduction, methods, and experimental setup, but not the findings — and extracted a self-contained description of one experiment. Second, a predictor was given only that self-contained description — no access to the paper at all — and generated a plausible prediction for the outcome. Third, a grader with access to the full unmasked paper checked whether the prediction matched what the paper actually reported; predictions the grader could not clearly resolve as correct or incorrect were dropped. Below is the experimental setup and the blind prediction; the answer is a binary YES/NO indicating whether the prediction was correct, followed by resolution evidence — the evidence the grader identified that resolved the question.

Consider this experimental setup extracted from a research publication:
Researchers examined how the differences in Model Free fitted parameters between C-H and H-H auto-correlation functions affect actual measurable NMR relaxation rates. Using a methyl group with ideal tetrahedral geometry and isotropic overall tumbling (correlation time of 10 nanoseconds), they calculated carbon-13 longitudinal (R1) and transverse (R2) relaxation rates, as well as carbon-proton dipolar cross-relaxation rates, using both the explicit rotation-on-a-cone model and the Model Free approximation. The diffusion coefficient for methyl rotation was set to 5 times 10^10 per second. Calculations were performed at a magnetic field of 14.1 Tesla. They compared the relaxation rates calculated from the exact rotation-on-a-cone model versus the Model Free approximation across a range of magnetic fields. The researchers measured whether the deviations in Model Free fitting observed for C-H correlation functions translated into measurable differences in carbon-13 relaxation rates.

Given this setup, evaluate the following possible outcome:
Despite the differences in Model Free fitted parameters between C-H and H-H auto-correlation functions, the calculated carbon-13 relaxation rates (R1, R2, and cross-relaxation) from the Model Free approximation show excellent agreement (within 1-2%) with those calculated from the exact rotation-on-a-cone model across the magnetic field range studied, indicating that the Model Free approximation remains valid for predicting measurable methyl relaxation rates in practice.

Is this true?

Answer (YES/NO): YES